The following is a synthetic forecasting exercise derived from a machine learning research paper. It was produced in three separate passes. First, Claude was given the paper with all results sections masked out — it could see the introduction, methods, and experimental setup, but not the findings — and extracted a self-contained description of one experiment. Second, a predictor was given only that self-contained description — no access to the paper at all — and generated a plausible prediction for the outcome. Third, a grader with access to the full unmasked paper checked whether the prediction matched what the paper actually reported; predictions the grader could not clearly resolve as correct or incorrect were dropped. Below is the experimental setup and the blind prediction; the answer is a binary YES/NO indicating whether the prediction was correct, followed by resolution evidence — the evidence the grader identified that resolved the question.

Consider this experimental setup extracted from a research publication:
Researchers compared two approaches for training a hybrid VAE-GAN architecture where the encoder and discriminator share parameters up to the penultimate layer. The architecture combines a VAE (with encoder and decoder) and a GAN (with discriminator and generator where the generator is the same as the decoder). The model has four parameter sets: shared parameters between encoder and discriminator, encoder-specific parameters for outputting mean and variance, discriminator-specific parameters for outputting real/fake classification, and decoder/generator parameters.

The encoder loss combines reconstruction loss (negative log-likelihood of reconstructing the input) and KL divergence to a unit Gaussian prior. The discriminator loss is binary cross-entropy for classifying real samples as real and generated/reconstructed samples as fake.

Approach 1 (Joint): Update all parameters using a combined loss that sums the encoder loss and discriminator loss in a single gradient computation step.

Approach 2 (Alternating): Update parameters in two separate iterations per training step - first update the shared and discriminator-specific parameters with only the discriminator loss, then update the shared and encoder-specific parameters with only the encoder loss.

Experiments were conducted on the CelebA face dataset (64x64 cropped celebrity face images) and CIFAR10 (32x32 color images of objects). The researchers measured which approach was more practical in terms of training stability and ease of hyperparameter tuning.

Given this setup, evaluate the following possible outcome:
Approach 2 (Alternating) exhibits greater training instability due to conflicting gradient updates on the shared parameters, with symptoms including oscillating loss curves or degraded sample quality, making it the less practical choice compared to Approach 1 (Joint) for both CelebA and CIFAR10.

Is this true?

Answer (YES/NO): NO